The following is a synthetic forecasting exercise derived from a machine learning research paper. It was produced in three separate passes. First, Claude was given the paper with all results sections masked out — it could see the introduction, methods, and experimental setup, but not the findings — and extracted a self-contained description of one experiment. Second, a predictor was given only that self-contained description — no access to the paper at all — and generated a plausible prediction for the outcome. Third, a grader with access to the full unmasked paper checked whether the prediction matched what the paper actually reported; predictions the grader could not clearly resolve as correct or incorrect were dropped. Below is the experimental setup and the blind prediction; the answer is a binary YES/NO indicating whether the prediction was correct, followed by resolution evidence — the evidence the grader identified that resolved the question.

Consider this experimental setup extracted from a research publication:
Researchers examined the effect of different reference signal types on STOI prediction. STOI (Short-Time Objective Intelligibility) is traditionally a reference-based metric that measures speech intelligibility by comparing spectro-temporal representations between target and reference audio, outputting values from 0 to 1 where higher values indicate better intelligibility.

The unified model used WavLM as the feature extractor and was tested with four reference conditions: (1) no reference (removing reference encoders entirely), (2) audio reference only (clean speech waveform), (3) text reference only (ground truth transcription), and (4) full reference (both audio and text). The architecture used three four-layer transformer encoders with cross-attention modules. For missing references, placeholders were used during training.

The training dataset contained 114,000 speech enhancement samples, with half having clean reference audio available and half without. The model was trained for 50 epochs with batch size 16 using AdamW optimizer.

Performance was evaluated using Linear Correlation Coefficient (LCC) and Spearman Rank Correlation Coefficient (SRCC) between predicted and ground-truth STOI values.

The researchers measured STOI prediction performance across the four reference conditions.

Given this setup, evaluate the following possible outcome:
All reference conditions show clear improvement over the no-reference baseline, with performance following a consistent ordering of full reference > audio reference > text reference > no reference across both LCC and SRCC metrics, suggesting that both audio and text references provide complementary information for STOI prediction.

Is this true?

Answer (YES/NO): NO